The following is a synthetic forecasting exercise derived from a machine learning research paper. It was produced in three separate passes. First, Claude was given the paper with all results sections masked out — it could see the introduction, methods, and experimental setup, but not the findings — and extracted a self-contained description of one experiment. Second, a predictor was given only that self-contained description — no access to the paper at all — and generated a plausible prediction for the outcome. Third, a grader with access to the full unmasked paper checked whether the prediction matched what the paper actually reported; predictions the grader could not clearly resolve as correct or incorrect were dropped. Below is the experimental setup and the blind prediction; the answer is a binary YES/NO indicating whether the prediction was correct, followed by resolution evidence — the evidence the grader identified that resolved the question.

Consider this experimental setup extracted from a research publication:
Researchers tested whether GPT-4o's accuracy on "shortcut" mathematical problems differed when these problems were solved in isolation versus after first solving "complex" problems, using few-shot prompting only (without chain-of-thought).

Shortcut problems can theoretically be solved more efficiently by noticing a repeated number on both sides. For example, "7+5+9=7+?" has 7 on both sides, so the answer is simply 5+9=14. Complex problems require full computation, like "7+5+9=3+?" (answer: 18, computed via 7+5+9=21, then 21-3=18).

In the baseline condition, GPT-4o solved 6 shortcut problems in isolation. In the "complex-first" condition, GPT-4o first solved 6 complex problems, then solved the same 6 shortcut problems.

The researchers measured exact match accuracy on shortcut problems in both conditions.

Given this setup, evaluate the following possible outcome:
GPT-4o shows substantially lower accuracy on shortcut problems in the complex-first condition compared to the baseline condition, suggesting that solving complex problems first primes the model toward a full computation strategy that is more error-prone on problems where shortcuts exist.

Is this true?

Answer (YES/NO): NO